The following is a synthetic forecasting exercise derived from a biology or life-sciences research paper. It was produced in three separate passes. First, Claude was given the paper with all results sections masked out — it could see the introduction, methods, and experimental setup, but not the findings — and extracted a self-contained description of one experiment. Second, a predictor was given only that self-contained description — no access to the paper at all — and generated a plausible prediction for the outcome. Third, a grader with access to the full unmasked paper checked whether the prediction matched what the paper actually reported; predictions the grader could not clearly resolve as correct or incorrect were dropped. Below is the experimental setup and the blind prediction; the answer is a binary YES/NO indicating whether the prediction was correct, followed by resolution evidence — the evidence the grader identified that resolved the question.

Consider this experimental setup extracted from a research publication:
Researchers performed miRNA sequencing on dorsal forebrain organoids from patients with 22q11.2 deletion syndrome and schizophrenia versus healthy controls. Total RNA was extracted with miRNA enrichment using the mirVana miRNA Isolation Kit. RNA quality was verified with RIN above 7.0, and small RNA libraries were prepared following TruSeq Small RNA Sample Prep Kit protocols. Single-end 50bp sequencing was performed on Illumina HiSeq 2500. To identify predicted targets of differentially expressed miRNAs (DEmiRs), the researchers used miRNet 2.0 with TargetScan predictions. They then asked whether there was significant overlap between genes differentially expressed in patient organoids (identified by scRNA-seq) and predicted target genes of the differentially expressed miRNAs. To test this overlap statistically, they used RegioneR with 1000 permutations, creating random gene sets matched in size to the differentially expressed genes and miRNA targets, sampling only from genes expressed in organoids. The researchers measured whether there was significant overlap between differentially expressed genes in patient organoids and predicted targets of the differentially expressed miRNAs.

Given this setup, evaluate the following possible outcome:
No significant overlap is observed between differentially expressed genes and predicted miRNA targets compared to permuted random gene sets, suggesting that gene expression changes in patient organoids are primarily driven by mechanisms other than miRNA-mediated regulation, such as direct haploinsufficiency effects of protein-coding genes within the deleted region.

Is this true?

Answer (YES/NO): NO